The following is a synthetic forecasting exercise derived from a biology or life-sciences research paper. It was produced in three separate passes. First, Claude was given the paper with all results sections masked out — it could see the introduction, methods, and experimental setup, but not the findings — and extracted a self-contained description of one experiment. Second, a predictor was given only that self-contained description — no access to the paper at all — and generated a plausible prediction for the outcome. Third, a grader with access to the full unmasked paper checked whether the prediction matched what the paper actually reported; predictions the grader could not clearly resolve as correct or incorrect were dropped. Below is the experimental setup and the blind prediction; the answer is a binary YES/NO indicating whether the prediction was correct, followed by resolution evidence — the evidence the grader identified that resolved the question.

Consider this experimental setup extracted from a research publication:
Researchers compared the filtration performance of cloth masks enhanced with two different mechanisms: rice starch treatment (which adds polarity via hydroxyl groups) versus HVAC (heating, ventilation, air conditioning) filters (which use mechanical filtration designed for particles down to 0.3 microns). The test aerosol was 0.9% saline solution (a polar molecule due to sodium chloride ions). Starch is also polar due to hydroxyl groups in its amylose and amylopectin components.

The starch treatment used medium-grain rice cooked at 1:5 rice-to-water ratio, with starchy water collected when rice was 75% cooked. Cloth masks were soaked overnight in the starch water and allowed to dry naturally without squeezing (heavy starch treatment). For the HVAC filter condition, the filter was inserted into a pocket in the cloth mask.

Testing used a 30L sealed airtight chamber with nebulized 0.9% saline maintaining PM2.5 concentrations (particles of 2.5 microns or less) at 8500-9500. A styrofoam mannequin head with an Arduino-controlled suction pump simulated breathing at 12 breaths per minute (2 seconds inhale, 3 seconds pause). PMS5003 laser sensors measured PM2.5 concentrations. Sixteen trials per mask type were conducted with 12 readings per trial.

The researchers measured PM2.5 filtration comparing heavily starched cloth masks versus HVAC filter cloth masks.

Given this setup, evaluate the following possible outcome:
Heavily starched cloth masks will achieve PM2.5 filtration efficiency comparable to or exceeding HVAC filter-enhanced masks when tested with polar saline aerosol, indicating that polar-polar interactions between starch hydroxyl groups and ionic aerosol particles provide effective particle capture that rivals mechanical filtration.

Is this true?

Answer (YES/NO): NO